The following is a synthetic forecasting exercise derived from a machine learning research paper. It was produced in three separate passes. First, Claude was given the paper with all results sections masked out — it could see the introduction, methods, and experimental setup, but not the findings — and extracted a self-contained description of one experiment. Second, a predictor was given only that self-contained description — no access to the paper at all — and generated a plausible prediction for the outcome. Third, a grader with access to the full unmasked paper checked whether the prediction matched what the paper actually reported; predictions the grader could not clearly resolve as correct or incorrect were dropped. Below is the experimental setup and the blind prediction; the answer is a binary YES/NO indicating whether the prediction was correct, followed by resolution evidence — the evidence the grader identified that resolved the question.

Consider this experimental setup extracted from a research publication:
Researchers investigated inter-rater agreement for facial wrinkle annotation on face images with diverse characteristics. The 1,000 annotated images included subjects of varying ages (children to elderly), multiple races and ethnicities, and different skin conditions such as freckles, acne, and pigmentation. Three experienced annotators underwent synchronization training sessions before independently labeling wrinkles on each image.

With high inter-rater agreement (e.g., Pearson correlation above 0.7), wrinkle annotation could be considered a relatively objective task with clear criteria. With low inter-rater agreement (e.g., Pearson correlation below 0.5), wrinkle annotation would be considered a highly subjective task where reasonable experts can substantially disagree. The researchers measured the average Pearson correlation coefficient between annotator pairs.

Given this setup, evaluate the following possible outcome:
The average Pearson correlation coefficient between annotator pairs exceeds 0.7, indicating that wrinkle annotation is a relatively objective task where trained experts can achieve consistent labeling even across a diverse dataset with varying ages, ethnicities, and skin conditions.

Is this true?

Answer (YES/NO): NO